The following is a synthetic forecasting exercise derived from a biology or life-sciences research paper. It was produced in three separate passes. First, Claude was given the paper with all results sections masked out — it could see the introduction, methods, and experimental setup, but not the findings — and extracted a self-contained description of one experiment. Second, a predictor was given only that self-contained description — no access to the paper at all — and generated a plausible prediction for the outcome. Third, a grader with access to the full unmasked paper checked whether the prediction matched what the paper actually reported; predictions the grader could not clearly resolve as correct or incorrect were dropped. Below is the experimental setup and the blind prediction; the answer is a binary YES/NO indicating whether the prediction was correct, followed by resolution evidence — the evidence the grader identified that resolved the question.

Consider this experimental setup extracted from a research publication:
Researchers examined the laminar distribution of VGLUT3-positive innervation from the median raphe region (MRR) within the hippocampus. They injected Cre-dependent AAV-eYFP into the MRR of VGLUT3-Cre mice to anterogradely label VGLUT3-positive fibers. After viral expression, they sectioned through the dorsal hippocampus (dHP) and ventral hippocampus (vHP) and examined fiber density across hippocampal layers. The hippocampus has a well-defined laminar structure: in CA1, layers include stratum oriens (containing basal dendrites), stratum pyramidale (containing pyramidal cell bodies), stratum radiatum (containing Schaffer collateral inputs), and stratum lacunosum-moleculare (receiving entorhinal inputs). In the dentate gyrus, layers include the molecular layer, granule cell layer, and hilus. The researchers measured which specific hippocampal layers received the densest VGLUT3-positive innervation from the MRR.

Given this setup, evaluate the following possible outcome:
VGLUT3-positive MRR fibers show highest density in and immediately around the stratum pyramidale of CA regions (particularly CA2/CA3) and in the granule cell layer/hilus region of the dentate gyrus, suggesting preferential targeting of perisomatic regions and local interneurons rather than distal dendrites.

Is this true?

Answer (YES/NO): NO